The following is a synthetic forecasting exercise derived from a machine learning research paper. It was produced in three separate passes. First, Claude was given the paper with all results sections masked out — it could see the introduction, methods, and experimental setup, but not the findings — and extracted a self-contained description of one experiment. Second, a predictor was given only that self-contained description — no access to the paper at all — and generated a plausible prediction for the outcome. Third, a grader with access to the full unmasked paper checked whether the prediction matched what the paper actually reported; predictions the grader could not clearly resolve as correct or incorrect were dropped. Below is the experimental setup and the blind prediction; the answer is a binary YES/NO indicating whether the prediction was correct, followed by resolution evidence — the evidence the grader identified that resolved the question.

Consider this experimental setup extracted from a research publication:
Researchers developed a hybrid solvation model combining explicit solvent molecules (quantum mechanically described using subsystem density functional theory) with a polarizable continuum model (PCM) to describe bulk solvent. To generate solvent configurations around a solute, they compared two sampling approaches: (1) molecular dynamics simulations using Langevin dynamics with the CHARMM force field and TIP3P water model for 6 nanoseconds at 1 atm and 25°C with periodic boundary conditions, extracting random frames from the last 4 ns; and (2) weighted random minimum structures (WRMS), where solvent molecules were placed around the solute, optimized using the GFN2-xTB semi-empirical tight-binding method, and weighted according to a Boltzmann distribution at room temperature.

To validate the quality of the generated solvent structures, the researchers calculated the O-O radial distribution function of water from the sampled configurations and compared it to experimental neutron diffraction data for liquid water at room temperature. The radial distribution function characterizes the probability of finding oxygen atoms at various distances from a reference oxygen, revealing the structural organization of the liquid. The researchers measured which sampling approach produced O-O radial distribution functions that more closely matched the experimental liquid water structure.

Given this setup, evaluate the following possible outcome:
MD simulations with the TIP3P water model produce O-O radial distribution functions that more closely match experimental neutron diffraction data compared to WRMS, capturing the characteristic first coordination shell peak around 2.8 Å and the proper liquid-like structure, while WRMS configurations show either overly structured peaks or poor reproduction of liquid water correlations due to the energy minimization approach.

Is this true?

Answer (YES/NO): YES